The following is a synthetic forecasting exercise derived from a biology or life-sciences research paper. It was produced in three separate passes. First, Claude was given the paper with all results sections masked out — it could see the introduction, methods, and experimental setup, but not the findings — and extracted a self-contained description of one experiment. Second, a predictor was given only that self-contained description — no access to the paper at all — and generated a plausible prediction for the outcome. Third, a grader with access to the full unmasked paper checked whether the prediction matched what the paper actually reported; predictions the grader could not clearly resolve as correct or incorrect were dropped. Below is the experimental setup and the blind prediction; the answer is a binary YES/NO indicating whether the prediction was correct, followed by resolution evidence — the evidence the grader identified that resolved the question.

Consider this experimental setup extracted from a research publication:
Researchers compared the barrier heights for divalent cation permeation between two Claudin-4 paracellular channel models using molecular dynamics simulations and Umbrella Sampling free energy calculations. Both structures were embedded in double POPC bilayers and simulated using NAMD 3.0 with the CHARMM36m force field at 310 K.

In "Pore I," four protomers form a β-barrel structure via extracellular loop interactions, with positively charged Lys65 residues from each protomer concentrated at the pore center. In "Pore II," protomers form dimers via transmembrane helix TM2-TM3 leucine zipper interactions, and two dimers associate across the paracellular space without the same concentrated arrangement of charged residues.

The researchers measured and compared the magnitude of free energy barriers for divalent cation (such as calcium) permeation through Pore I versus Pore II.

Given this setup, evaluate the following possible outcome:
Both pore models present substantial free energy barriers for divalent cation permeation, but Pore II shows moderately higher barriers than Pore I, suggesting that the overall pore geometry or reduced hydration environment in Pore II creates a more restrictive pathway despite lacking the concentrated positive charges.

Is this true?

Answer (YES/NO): NO